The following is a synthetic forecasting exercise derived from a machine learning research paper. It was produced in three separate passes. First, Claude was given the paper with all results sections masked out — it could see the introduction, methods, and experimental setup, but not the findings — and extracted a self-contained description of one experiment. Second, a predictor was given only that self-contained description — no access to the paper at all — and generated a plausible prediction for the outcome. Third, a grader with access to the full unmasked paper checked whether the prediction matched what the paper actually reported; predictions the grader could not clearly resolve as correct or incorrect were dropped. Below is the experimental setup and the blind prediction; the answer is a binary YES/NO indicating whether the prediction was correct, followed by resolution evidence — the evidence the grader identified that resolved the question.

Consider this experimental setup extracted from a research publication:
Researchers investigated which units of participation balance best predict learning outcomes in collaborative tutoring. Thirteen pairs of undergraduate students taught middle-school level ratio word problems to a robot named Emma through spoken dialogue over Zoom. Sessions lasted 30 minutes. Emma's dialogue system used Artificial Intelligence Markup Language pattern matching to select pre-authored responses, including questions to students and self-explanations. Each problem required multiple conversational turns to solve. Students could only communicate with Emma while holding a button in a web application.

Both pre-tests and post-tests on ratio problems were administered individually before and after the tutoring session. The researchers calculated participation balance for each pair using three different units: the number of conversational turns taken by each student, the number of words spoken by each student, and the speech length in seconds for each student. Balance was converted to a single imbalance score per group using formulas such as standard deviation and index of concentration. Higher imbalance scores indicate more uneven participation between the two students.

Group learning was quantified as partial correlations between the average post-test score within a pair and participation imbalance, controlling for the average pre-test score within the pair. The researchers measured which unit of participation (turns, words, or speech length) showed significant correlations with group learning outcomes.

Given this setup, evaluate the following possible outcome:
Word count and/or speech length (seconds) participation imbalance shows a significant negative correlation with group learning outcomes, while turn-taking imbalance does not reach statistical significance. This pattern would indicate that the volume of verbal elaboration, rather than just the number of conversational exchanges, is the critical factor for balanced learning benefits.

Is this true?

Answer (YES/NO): YES